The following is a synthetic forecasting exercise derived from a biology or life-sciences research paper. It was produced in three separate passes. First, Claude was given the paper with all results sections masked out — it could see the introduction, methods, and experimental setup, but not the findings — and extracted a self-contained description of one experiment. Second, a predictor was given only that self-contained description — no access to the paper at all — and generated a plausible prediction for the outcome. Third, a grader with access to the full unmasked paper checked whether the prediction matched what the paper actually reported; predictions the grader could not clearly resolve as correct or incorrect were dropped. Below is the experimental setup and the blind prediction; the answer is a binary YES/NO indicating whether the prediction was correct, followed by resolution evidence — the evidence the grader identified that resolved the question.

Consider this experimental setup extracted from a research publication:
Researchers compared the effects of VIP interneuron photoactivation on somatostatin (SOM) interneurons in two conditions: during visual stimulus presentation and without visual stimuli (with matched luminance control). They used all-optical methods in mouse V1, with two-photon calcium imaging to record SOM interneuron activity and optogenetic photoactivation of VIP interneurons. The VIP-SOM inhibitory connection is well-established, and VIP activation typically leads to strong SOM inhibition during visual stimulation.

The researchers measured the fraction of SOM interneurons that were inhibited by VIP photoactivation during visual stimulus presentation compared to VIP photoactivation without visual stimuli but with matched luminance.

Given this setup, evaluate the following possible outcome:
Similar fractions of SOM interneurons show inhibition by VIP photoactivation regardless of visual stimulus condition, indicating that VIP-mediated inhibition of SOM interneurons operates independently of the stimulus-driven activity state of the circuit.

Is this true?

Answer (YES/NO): NO